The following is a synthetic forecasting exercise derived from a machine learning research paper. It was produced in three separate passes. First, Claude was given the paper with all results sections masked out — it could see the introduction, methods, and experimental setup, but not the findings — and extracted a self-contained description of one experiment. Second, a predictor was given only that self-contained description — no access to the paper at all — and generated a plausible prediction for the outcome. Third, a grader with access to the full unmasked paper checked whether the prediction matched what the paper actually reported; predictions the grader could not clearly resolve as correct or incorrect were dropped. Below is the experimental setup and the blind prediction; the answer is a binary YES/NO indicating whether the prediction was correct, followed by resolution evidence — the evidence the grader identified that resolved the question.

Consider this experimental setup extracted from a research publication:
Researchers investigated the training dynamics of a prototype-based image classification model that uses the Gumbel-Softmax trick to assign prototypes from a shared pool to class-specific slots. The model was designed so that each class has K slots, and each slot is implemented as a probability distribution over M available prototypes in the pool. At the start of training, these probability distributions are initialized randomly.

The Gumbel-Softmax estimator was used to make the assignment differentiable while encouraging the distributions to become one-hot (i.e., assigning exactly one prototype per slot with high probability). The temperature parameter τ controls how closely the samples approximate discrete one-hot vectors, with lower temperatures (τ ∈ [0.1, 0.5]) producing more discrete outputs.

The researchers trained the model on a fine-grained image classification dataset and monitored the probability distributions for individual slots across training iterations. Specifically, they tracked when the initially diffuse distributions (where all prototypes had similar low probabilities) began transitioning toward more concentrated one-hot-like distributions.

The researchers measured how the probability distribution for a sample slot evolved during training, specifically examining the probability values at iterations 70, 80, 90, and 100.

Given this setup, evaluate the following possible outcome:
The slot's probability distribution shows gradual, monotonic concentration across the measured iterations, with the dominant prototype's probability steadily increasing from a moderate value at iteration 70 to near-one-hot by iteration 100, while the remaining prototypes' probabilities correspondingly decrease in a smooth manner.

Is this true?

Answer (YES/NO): NO